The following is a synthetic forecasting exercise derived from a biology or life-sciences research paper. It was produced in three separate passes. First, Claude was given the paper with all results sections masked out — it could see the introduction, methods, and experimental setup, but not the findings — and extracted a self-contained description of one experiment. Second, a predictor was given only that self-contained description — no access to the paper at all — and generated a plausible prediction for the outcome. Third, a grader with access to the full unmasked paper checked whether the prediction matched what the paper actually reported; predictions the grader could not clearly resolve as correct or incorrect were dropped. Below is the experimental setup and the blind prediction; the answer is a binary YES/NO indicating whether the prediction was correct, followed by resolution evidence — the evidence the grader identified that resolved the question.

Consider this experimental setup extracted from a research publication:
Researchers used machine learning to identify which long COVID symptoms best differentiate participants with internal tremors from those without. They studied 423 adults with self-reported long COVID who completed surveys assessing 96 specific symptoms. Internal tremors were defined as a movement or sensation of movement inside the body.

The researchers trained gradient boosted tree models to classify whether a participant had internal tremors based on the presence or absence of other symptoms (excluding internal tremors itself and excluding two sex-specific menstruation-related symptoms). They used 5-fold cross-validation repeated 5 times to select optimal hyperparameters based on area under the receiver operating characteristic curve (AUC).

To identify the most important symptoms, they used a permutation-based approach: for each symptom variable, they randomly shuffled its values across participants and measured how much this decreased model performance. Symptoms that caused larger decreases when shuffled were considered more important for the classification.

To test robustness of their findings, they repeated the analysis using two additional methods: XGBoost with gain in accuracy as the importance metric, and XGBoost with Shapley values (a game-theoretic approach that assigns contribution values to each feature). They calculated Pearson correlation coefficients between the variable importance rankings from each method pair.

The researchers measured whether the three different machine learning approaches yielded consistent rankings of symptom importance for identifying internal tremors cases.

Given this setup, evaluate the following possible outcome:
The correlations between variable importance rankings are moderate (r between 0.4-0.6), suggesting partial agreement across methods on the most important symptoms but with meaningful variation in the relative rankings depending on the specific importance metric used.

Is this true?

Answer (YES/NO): NO